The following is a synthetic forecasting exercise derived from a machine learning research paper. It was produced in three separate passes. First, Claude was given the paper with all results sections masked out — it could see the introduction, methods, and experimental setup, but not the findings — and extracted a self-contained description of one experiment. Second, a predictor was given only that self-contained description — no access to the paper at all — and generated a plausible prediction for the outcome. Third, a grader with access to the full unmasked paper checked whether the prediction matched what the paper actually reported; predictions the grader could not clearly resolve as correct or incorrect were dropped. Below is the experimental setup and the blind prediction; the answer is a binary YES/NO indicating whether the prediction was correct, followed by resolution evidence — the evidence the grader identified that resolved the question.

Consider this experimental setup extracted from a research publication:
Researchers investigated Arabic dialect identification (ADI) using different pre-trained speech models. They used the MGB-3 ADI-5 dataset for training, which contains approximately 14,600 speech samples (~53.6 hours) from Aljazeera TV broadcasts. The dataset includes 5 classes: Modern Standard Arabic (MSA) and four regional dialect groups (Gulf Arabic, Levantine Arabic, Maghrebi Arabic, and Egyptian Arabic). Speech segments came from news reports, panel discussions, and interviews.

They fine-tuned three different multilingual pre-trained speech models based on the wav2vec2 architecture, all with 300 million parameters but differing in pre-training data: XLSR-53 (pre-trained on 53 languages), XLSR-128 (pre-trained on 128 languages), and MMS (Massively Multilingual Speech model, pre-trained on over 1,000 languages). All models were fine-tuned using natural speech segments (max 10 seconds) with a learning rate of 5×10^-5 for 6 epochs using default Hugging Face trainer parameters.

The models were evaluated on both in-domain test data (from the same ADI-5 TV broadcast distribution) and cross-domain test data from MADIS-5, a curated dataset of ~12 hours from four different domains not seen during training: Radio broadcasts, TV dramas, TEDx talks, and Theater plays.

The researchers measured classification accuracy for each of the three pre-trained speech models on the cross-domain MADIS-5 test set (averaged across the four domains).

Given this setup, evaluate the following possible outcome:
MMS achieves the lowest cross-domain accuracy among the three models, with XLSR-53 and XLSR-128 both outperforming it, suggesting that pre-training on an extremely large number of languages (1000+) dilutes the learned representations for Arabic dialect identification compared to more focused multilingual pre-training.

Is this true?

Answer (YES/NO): NO